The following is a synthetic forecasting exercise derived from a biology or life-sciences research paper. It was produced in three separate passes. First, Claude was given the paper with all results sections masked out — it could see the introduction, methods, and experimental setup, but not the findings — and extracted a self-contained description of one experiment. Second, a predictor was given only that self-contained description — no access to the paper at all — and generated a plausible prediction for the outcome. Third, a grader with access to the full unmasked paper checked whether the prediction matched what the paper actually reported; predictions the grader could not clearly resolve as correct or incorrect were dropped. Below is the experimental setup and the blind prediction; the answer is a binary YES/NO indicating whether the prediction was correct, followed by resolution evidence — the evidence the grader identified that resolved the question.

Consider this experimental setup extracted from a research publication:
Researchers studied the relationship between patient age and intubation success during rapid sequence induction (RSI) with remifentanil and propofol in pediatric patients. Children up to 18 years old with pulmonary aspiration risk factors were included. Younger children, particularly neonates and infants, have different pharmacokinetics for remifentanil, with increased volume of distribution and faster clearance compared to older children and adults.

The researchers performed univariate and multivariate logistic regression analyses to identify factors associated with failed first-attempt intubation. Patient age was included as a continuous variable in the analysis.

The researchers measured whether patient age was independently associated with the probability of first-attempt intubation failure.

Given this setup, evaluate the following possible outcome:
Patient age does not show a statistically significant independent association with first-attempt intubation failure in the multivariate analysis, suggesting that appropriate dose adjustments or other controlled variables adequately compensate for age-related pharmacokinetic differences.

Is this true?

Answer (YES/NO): NO